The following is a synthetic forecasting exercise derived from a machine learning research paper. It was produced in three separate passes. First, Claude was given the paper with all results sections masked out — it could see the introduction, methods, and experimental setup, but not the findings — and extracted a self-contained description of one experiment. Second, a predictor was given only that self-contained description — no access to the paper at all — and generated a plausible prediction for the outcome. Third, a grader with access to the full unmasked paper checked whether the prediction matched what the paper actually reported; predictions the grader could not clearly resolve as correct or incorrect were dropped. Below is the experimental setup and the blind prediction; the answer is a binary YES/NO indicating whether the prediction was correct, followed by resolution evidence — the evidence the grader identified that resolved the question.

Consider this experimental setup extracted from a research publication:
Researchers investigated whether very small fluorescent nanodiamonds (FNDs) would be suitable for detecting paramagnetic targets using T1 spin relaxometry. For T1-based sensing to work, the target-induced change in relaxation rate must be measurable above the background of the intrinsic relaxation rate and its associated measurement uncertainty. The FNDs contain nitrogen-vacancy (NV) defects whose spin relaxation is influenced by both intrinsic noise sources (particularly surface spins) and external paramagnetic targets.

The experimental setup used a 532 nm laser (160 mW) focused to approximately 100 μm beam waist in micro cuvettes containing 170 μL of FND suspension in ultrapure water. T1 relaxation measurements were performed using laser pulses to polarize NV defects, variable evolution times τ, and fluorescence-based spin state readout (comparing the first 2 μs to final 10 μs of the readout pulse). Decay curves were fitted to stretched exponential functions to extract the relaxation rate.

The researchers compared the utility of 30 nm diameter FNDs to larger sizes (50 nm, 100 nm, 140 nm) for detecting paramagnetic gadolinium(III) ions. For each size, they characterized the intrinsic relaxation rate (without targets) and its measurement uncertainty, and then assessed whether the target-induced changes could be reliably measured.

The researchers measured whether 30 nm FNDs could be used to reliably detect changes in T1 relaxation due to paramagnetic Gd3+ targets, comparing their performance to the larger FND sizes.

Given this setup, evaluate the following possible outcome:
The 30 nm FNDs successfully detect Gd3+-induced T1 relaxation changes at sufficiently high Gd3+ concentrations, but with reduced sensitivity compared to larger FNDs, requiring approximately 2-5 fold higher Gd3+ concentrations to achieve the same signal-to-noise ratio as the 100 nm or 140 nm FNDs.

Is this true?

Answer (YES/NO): NO